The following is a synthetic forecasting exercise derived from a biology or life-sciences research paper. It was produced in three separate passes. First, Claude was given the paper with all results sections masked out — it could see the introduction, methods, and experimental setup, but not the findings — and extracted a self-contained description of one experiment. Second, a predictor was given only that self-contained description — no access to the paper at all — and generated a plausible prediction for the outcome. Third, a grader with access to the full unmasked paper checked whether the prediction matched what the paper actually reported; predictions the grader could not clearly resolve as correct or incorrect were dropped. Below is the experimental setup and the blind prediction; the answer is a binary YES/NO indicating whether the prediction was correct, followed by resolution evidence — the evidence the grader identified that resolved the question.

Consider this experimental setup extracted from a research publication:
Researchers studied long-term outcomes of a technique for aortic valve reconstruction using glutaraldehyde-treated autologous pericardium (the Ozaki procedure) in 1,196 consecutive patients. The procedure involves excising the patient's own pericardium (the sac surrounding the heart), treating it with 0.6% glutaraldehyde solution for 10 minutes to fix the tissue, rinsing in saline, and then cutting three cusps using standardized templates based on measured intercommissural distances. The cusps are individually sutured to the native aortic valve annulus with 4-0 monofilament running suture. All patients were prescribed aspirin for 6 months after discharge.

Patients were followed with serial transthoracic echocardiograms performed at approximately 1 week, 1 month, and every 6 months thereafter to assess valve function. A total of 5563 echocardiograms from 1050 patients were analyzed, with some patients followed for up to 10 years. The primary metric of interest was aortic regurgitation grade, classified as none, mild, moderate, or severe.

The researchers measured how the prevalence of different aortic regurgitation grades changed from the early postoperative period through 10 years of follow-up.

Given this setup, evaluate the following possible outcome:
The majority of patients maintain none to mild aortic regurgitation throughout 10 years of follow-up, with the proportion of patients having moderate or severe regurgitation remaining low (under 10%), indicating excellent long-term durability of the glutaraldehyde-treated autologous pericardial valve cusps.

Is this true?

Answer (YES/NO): YES